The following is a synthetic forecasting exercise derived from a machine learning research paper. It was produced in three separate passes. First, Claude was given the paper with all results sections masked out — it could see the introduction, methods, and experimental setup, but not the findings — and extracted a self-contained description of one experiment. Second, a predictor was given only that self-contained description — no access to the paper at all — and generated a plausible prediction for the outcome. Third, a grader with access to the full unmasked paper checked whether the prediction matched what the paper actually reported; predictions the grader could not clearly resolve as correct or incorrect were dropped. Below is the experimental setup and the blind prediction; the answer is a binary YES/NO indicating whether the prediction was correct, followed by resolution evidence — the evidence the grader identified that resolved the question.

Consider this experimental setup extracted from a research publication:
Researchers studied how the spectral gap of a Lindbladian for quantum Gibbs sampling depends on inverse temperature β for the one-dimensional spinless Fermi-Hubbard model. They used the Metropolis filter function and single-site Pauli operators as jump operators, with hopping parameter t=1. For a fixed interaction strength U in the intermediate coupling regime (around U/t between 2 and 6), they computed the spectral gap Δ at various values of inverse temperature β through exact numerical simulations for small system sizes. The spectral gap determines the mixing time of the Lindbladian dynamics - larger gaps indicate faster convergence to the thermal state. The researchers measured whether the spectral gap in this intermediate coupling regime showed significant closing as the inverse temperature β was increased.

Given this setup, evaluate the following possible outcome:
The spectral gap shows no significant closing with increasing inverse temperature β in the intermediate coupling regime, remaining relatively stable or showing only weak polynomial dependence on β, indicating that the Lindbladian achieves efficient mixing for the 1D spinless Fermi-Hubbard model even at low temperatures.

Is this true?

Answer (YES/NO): YES